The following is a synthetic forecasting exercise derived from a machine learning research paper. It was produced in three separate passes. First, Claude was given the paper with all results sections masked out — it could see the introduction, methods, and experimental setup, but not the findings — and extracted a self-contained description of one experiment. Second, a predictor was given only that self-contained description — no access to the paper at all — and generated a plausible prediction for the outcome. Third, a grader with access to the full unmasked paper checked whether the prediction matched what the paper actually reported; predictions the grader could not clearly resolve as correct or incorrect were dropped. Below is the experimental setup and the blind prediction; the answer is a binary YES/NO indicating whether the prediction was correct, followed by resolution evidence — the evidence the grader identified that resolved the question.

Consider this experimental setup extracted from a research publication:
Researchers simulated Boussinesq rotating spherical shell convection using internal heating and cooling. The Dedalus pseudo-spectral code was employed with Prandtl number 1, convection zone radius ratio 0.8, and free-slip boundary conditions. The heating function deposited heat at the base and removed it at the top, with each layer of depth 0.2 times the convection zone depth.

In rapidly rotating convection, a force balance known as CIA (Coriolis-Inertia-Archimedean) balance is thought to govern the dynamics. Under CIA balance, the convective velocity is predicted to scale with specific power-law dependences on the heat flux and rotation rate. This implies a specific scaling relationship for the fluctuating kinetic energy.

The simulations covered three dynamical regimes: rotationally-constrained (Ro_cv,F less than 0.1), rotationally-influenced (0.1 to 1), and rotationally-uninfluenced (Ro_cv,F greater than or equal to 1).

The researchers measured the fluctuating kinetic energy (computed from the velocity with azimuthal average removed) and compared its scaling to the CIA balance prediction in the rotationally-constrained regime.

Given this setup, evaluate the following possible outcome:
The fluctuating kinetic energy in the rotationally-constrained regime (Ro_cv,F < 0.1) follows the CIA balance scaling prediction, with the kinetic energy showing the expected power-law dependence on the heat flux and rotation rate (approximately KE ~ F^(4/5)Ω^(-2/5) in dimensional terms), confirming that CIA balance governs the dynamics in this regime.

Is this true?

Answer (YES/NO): NO